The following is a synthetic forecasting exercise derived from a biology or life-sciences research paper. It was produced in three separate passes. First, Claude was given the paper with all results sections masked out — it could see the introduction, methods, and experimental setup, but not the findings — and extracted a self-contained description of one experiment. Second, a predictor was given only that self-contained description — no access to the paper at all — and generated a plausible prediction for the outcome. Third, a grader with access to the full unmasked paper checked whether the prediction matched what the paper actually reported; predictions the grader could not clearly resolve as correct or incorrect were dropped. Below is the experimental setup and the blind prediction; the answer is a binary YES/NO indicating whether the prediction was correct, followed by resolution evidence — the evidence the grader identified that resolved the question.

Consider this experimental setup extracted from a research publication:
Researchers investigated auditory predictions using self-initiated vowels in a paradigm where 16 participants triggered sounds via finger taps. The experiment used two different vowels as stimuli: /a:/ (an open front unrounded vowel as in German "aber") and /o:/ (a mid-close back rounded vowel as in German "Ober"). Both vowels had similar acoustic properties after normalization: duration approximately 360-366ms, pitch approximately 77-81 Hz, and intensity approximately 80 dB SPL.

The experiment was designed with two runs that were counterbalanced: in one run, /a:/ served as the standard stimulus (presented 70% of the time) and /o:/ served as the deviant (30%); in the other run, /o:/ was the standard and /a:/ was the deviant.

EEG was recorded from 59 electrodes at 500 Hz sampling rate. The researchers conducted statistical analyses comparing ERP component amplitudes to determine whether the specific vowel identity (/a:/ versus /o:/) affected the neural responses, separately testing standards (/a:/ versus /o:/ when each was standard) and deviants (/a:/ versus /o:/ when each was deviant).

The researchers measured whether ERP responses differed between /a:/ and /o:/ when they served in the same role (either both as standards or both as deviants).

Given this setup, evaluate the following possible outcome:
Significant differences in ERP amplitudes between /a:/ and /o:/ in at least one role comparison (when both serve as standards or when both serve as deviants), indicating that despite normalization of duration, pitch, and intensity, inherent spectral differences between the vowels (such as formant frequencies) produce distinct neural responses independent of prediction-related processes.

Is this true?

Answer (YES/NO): NO